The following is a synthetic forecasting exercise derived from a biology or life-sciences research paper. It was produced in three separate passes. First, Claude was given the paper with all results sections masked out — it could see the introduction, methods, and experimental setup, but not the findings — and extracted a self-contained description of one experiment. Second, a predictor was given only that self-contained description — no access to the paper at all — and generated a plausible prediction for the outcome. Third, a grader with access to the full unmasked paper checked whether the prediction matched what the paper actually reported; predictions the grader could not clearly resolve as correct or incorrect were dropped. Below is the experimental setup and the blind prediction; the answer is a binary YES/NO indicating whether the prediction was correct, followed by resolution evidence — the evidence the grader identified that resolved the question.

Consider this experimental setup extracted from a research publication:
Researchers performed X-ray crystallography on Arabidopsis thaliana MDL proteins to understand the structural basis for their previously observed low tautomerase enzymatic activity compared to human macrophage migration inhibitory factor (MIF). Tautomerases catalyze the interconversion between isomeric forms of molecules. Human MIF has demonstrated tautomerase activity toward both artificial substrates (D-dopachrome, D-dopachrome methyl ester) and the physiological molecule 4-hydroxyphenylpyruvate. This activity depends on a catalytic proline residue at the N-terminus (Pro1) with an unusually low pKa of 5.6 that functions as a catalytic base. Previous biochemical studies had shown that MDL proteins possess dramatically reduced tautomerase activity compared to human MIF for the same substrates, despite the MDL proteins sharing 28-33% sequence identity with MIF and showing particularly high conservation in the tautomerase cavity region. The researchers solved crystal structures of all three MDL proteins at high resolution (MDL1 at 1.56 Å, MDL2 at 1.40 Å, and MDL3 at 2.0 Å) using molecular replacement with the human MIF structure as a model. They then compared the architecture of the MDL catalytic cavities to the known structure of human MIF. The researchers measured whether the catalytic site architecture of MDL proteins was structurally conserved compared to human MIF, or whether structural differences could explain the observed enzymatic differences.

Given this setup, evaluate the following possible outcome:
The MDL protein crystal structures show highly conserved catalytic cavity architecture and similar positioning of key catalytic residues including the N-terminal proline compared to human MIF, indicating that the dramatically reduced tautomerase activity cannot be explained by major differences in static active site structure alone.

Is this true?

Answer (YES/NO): NO